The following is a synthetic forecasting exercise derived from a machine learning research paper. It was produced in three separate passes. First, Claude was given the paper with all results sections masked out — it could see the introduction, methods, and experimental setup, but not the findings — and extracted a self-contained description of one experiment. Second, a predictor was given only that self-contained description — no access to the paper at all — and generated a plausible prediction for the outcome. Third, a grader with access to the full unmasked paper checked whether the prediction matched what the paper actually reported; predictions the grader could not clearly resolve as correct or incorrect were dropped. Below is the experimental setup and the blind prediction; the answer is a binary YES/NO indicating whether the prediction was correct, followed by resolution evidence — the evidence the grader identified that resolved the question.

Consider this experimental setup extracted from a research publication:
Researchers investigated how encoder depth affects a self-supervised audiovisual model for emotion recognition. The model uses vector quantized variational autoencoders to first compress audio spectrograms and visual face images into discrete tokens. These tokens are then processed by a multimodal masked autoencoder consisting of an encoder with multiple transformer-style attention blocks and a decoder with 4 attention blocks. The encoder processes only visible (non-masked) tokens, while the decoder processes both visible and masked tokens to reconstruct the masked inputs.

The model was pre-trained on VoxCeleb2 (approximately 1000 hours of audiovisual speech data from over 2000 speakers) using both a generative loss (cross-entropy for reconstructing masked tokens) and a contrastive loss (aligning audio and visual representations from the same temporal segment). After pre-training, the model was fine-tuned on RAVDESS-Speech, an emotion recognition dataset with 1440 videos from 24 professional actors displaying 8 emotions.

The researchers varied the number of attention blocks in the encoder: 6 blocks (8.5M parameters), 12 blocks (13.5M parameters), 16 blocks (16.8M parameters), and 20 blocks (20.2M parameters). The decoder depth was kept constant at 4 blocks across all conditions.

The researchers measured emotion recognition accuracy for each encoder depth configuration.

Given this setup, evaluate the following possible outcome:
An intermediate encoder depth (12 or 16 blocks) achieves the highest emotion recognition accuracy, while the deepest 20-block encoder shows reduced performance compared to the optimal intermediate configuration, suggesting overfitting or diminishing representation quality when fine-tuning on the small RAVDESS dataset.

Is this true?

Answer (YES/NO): YES